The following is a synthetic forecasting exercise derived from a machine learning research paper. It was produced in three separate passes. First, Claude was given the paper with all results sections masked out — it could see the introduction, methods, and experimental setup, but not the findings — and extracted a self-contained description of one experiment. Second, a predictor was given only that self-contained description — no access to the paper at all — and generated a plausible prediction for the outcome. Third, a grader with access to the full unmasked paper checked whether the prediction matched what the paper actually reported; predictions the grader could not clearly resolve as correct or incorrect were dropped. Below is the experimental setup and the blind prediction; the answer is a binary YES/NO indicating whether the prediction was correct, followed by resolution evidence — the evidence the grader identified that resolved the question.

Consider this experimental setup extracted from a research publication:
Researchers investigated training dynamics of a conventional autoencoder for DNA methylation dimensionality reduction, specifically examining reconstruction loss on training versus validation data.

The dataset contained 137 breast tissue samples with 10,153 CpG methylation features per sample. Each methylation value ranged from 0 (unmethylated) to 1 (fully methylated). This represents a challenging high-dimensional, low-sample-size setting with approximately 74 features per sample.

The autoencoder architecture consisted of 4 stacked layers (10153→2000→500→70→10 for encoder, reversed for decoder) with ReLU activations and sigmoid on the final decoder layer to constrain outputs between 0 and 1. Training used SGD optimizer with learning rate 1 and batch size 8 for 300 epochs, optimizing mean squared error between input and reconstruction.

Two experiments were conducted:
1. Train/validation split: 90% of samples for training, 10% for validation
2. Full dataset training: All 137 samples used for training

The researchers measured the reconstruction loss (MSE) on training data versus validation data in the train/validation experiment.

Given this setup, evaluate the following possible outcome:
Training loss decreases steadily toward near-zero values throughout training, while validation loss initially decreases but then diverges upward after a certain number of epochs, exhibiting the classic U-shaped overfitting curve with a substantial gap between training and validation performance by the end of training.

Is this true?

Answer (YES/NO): NO